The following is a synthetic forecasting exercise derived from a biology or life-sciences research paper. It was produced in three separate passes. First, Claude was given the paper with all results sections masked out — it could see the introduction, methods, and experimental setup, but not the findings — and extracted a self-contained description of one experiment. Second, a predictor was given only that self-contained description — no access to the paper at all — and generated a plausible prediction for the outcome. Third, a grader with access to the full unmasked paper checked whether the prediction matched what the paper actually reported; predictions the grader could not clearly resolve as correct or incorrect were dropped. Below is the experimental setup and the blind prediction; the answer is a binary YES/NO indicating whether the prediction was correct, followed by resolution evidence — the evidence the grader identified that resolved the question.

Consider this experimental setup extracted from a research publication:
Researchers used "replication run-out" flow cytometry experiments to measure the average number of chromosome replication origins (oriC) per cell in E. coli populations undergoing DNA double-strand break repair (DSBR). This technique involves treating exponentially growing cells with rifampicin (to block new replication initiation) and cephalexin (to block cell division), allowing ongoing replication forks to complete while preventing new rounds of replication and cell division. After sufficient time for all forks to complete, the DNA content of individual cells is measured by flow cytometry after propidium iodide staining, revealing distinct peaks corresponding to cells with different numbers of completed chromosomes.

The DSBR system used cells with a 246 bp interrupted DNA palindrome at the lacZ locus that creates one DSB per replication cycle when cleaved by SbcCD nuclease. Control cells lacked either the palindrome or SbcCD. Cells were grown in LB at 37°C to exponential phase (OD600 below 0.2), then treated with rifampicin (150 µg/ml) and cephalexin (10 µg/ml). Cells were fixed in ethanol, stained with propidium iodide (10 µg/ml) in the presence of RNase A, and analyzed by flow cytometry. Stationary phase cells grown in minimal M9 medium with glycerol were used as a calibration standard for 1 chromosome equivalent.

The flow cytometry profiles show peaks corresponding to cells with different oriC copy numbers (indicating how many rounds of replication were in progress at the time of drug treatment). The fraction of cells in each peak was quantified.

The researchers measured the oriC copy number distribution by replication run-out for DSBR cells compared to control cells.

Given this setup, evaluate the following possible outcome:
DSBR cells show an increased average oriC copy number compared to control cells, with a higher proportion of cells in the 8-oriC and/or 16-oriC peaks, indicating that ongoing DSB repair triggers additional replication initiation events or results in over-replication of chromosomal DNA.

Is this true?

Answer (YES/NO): NO